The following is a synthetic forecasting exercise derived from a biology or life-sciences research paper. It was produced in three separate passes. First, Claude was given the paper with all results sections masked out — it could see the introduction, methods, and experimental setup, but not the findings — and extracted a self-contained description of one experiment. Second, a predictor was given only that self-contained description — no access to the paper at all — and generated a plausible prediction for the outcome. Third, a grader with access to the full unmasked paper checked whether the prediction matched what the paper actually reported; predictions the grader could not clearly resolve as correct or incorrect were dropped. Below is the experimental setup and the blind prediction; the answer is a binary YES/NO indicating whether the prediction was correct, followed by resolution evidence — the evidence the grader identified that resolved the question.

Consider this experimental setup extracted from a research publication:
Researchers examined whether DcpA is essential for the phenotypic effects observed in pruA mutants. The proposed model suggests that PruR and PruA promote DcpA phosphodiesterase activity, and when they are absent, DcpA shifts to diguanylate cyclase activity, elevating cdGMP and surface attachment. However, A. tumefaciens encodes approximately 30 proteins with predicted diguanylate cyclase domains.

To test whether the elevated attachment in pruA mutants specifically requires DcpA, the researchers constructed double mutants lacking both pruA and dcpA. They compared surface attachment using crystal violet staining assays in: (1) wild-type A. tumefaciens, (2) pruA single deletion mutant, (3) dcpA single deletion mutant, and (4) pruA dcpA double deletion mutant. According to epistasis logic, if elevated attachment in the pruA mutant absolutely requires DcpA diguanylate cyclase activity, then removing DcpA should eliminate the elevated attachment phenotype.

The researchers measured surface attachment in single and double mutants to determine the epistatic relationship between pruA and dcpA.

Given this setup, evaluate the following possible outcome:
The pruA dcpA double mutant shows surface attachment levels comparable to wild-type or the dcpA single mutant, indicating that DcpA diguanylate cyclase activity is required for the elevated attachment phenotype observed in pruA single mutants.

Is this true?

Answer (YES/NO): YES